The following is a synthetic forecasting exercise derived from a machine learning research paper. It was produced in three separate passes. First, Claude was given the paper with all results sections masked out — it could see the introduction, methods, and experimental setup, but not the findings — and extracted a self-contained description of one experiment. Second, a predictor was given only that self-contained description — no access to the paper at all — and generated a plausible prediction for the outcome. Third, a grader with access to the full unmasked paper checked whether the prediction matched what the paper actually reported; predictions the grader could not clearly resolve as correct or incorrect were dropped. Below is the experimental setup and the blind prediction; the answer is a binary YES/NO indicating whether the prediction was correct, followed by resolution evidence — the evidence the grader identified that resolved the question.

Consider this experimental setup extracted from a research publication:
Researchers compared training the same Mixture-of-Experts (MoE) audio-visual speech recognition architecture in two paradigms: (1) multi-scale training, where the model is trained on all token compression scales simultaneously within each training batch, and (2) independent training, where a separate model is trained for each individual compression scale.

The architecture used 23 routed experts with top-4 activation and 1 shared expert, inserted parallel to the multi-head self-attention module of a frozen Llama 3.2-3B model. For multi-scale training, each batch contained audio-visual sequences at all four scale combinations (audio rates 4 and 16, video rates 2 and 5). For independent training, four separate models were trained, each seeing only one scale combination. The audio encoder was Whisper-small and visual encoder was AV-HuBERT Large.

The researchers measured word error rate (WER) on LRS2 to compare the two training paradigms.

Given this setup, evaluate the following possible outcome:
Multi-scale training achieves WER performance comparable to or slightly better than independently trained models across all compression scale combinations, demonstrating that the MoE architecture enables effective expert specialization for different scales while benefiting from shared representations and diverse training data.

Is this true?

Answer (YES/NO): YES